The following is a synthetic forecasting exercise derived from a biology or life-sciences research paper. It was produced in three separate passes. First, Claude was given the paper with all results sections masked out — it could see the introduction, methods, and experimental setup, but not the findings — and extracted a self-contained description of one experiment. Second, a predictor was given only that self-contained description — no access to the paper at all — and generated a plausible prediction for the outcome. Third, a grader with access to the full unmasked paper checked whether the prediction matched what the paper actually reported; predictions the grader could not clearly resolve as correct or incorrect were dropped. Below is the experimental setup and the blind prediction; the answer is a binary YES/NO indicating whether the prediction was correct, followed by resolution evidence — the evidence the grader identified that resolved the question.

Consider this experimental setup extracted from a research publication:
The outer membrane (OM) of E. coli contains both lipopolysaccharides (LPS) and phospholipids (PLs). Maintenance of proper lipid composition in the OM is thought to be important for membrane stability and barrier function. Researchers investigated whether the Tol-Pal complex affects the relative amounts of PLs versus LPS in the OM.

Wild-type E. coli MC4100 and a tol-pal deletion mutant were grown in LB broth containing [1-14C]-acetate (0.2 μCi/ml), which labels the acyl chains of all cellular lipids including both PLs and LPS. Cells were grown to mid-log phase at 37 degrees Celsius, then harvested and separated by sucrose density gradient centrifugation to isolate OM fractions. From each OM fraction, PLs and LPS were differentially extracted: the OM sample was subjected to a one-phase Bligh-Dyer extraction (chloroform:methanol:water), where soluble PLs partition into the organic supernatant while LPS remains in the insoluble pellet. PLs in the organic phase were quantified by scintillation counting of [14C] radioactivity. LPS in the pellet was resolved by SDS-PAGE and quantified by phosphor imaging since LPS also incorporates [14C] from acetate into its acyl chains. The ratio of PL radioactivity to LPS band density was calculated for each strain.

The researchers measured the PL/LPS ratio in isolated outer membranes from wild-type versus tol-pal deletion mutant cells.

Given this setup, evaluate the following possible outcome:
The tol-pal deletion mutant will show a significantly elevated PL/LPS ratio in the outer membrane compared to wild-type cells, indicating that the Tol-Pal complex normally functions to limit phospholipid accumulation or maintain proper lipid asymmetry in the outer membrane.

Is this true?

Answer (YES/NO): YES